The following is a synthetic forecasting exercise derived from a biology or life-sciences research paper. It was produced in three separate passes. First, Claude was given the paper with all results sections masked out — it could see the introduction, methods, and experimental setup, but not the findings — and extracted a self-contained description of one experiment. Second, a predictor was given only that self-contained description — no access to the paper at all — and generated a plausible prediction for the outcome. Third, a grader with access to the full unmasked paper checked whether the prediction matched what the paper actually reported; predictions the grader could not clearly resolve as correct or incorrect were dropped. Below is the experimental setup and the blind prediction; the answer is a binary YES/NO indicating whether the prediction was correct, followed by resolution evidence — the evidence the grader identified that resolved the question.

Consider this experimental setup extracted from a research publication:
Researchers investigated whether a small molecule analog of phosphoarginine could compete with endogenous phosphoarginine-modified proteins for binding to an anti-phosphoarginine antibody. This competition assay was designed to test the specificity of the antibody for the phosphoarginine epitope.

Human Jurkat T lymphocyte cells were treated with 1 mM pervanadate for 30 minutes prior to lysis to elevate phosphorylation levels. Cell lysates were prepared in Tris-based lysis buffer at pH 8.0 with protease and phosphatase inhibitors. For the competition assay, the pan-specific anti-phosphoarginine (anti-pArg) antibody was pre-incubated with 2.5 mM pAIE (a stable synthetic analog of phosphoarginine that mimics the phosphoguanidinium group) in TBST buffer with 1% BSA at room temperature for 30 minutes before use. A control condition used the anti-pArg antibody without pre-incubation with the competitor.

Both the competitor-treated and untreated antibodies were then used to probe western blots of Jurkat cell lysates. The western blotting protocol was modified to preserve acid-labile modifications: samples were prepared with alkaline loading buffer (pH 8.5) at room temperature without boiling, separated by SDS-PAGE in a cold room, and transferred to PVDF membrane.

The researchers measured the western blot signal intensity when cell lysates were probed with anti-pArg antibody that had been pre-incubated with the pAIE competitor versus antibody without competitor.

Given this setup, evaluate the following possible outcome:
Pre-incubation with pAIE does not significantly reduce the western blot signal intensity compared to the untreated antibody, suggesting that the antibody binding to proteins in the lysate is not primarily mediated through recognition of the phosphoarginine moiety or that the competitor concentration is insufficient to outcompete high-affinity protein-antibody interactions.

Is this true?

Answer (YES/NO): NO